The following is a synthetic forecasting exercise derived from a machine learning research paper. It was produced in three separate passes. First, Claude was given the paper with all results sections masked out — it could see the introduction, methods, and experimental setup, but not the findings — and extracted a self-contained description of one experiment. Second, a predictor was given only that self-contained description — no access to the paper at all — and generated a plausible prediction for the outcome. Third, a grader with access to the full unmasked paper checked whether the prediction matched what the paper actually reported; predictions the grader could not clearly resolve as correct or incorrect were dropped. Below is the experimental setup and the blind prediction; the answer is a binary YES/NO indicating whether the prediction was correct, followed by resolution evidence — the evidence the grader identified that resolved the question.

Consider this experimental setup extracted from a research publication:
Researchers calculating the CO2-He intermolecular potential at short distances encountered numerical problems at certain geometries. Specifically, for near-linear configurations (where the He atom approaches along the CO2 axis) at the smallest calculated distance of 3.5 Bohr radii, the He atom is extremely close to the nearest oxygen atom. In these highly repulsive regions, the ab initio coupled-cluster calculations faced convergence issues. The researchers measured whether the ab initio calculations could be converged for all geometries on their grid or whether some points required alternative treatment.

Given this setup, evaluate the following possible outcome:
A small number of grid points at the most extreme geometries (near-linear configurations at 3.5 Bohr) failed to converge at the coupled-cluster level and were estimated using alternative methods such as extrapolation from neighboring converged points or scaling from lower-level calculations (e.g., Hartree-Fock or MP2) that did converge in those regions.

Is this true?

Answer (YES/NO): YES